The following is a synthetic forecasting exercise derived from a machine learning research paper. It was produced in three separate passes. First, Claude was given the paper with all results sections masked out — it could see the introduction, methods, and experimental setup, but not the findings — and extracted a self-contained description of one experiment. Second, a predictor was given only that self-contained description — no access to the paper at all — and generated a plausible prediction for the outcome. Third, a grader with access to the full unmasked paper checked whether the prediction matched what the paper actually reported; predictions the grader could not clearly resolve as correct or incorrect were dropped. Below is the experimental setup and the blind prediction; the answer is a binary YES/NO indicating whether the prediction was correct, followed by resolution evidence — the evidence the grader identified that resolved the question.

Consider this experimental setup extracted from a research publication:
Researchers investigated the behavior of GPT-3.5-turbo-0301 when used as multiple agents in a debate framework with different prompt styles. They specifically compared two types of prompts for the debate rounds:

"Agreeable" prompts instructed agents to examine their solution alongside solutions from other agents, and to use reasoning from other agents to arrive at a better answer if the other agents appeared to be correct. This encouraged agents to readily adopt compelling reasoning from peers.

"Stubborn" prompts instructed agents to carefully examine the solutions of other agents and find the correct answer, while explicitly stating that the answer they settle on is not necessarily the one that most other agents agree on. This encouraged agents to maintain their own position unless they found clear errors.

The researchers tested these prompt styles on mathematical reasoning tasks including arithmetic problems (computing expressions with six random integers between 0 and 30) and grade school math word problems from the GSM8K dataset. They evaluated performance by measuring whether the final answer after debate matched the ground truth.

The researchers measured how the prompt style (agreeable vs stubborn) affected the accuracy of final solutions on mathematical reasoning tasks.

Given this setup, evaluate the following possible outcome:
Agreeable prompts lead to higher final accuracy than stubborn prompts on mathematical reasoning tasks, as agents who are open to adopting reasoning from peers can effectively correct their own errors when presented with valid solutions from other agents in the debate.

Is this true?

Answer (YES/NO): NO